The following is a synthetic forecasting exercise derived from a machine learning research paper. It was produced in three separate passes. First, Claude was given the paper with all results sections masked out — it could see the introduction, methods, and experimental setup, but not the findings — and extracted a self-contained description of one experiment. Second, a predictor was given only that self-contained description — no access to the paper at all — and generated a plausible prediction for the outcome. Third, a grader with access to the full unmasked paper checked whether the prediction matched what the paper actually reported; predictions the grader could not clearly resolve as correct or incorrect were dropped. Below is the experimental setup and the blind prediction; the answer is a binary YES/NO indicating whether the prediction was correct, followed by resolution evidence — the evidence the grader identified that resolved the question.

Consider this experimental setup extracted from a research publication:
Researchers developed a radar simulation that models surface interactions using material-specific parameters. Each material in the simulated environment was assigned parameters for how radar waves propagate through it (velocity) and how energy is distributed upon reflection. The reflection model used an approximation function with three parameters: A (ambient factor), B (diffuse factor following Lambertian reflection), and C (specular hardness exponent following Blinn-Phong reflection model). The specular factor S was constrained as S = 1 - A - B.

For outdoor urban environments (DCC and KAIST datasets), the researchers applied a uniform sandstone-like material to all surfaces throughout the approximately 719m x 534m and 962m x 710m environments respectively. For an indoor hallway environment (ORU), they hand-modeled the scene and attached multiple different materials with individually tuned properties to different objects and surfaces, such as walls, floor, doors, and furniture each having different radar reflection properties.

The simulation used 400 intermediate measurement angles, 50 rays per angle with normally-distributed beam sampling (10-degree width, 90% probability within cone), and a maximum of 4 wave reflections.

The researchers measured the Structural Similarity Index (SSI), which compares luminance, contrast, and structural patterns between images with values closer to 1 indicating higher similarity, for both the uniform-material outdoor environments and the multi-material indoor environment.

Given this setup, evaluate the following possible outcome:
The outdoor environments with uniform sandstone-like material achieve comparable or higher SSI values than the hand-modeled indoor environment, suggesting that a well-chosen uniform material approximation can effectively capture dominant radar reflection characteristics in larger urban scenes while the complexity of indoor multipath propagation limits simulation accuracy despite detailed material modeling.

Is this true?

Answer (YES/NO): YES